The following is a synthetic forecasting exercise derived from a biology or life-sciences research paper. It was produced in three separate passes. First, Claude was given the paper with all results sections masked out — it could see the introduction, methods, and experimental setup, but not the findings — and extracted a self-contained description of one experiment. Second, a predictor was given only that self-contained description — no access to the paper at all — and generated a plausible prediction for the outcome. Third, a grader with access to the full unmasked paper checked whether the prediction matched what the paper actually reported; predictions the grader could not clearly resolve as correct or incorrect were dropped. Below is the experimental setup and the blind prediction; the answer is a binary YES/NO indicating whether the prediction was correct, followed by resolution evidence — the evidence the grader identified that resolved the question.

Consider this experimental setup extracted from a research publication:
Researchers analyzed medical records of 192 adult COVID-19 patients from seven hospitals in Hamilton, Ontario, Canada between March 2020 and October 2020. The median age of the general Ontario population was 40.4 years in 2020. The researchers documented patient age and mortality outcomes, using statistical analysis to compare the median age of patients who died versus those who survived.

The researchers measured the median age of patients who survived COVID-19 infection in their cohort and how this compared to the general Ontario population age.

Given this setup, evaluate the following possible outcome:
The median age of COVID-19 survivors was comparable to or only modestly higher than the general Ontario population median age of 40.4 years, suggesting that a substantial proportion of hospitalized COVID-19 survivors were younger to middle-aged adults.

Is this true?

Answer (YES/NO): NO